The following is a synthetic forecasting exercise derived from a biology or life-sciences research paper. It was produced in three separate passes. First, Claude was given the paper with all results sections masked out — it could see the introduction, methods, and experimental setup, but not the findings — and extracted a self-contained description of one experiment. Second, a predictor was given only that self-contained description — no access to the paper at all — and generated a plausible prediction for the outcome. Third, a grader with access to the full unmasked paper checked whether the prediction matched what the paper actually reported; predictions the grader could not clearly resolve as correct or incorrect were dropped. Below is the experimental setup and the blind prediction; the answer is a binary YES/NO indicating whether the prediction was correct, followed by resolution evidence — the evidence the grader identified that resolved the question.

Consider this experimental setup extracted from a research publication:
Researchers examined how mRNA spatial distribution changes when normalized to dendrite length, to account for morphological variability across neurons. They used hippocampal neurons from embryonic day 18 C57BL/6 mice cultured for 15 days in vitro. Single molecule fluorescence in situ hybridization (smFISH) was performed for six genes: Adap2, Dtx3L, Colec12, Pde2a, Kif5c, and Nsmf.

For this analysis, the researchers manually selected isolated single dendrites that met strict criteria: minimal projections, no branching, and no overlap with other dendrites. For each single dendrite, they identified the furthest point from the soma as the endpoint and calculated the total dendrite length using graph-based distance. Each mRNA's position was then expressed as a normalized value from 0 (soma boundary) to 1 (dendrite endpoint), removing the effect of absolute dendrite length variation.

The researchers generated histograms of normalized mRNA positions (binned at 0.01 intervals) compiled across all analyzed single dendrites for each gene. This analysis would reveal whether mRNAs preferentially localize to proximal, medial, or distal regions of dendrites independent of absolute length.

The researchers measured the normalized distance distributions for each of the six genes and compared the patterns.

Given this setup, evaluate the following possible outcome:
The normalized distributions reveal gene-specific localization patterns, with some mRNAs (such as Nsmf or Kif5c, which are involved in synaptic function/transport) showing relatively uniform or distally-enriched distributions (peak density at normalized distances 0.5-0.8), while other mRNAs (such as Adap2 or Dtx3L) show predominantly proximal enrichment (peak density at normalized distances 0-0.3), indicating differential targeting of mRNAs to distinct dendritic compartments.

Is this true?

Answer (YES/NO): NO